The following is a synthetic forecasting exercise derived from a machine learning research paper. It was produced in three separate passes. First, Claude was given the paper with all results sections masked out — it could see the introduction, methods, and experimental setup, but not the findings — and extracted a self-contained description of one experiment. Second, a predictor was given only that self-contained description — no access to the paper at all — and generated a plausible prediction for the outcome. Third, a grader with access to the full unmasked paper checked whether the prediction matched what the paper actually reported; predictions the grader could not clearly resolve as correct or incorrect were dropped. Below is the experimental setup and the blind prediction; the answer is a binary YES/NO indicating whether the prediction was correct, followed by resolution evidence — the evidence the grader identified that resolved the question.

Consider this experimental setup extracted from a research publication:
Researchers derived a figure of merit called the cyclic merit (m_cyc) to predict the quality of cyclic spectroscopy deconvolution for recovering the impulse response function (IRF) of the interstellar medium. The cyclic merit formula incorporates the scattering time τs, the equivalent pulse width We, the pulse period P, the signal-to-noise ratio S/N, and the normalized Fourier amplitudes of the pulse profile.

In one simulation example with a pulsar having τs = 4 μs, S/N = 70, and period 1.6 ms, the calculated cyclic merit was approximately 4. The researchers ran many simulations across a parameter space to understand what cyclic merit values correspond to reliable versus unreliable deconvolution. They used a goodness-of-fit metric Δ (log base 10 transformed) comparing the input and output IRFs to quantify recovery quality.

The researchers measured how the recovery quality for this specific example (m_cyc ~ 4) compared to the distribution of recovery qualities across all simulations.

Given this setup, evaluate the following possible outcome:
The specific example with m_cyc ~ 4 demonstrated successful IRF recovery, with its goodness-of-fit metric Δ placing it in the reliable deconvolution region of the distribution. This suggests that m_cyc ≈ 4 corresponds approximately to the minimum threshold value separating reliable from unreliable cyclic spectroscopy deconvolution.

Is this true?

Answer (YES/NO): NO